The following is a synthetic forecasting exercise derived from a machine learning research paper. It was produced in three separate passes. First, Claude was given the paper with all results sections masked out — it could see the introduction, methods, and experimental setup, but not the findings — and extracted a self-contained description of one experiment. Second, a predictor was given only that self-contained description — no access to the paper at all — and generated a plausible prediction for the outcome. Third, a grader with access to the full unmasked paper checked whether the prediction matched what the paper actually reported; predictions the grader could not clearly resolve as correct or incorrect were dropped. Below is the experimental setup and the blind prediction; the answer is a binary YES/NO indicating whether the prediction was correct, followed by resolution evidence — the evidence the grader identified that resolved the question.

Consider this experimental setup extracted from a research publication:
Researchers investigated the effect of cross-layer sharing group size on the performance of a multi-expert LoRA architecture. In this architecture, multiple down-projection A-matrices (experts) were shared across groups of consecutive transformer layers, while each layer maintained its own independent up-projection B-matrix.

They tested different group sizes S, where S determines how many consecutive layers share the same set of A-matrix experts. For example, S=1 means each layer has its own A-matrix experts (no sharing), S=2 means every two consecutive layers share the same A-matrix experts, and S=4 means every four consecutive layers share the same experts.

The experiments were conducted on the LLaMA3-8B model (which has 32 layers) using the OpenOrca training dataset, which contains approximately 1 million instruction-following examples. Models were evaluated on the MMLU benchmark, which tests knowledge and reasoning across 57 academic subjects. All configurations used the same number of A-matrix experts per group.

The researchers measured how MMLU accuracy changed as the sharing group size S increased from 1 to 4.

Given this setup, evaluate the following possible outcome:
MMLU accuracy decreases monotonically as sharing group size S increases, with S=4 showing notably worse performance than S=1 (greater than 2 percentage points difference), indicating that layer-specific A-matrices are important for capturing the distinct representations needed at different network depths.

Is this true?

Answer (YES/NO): NO